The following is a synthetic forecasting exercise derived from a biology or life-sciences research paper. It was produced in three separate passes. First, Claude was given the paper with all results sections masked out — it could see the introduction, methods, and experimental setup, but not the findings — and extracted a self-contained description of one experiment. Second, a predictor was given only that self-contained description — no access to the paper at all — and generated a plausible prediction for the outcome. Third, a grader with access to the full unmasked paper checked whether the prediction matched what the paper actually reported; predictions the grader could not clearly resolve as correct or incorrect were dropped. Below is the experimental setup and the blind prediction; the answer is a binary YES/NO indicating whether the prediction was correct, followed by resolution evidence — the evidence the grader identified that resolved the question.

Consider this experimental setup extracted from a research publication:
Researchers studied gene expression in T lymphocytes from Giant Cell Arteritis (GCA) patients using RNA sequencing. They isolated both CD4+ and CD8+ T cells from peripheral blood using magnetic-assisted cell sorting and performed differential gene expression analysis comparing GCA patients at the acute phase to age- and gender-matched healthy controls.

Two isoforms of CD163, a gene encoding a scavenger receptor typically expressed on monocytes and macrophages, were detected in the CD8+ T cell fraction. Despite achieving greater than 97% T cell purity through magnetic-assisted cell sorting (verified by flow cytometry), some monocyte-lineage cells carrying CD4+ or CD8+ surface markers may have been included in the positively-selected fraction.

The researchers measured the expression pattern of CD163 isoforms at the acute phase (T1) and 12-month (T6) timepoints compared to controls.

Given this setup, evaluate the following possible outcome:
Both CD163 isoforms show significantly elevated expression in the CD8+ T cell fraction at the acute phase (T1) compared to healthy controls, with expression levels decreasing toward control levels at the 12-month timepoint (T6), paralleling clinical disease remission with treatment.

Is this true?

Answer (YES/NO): YES